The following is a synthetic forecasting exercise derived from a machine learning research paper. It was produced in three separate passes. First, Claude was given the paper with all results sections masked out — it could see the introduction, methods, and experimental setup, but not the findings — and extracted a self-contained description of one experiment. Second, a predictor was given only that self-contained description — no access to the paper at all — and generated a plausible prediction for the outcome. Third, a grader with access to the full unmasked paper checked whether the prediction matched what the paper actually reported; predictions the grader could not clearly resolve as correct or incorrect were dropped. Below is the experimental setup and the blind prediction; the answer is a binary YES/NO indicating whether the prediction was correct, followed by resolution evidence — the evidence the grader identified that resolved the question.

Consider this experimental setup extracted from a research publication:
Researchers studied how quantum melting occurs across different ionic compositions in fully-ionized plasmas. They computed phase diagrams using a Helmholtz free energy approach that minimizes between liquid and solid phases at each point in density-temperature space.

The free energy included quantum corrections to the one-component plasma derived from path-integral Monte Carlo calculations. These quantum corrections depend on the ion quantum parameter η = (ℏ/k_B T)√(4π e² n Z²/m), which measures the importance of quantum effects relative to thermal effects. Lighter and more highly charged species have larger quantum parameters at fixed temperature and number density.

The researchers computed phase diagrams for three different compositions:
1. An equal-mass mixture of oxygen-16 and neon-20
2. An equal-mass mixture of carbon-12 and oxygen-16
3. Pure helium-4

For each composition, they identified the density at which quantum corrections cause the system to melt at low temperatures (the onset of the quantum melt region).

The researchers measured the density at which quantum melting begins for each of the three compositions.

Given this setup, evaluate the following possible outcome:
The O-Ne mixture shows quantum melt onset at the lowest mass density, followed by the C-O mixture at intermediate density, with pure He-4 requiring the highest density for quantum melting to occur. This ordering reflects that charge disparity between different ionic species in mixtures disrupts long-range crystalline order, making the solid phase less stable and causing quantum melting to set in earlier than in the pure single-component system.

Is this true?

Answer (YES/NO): NO